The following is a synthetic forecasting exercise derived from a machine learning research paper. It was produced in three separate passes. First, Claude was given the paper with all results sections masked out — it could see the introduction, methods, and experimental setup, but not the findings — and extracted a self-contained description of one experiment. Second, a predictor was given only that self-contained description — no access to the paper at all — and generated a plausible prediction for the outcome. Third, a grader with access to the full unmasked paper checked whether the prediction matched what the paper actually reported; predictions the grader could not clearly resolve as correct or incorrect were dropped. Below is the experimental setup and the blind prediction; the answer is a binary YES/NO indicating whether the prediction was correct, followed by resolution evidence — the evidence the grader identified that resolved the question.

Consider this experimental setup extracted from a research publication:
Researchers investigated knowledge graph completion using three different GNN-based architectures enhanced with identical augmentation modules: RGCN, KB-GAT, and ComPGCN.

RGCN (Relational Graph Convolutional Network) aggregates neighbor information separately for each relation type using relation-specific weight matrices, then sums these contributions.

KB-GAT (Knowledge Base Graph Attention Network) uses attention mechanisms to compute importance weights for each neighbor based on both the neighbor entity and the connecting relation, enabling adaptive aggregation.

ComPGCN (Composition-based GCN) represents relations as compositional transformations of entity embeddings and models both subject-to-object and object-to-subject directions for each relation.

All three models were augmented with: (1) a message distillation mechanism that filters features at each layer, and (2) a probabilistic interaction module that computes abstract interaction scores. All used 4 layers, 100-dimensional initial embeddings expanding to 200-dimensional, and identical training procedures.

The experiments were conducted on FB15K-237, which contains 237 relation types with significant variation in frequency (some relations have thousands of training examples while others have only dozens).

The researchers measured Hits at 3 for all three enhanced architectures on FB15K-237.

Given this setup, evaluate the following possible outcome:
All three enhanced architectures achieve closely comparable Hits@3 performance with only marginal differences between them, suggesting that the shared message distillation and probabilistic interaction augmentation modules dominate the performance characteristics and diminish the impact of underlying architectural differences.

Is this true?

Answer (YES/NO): NO